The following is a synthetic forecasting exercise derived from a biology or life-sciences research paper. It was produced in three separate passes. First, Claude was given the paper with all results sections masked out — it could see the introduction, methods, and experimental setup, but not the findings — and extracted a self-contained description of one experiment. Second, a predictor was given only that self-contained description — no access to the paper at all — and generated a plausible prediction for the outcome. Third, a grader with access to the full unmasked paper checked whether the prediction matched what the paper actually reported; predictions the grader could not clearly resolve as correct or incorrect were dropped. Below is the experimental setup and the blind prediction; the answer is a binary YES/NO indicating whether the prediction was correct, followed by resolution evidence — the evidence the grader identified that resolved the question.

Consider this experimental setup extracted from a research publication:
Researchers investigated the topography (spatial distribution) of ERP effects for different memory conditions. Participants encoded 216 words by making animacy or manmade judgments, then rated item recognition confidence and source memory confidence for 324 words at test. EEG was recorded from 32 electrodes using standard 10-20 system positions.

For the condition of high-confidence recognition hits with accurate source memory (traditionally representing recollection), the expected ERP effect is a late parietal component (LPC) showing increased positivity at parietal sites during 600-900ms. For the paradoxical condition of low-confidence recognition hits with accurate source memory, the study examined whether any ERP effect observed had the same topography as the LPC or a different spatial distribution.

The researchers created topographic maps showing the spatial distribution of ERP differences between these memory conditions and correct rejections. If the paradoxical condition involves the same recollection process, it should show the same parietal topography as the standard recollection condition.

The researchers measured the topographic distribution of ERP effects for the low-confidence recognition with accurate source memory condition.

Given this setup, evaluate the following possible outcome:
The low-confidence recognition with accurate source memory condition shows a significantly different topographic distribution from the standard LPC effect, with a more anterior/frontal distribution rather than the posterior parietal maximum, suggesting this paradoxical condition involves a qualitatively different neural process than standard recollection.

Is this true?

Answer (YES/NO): YES